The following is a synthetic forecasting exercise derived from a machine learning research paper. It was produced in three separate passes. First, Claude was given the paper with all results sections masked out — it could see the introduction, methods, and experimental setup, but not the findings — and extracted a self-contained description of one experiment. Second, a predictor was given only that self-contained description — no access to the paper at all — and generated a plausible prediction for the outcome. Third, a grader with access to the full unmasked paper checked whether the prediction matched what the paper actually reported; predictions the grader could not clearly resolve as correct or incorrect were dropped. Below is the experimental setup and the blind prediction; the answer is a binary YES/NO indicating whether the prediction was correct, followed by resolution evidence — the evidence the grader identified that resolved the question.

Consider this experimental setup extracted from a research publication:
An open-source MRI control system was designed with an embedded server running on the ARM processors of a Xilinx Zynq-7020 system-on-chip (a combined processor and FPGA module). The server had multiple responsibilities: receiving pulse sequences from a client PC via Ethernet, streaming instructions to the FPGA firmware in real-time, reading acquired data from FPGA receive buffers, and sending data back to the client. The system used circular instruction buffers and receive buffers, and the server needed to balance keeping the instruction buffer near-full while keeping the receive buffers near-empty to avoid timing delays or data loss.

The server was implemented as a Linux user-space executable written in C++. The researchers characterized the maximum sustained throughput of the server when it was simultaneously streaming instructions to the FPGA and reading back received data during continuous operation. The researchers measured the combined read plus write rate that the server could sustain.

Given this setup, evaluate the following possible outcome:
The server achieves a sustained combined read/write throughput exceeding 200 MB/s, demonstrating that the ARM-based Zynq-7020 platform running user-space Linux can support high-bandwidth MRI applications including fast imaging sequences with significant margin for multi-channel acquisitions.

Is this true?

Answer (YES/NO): NO